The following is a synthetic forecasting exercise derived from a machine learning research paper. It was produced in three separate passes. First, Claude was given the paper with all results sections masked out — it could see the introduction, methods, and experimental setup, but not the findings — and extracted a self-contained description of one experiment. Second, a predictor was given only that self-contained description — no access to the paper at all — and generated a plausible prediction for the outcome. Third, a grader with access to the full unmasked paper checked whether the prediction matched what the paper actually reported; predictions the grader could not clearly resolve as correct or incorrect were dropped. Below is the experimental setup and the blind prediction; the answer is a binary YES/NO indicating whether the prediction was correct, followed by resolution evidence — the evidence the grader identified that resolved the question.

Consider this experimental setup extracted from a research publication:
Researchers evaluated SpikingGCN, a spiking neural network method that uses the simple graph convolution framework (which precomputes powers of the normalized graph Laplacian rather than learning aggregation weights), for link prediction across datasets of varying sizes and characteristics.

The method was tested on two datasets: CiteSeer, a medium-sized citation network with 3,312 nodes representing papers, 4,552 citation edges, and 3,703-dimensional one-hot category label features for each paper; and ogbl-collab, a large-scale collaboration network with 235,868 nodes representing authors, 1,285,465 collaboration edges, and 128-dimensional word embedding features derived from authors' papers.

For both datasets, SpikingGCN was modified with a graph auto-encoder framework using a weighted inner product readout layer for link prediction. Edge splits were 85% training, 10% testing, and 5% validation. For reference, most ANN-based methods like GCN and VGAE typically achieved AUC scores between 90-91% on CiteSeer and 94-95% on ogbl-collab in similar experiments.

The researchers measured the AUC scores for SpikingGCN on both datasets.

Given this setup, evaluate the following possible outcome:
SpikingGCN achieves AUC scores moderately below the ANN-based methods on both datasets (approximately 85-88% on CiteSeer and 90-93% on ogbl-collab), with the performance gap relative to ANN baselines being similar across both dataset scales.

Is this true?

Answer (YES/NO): YES